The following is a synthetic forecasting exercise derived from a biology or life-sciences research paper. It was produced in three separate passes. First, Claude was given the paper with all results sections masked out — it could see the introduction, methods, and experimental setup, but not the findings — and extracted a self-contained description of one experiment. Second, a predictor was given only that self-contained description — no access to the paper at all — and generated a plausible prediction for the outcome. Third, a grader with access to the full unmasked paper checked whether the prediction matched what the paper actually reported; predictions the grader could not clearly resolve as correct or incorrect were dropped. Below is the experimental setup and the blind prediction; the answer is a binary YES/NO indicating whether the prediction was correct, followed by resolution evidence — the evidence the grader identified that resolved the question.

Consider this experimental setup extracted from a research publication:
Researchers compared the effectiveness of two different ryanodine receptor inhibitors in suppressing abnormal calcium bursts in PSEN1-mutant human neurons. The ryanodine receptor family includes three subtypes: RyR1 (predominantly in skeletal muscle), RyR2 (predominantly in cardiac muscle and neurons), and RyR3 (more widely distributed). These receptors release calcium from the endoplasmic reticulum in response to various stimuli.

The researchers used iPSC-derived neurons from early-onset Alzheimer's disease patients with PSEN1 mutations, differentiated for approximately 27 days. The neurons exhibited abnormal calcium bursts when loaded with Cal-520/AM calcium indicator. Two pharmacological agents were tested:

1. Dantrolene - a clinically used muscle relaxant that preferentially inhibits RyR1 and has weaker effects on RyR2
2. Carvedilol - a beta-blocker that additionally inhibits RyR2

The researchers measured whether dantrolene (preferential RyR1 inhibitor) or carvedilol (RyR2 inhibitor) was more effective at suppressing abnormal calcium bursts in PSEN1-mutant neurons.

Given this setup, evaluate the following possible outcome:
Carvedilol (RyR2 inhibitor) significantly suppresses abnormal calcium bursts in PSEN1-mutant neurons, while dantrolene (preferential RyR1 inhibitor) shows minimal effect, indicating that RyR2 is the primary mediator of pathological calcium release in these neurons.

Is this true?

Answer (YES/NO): YES